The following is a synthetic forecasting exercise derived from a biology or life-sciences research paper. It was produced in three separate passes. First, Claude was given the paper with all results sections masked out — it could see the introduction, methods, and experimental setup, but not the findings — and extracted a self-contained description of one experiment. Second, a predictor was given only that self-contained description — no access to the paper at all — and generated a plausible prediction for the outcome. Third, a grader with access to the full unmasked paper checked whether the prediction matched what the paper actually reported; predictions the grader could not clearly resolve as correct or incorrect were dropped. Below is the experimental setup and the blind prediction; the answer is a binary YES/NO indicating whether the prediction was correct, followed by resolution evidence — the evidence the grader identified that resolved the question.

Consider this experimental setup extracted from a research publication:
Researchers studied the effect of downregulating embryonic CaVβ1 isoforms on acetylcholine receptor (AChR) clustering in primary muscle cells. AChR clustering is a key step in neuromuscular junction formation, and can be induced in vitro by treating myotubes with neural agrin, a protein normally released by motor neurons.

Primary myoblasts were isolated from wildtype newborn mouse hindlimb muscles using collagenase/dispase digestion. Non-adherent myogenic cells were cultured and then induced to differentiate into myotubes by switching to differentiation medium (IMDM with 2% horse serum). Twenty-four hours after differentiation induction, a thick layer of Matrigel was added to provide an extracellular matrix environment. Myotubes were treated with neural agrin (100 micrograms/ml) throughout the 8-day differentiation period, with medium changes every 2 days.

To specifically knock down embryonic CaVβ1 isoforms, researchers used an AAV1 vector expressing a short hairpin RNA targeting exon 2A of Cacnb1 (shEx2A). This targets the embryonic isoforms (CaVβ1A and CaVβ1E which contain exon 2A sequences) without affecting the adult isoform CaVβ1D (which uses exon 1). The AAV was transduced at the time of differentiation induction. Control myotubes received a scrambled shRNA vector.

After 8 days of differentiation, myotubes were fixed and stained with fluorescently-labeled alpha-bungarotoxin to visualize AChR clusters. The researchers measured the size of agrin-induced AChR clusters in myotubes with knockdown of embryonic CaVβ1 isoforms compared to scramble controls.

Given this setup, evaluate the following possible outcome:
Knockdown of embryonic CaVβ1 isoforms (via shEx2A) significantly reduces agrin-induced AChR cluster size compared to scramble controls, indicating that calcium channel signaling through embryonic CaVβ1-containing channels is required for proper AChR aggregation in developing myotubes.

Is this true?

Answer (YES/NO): NO